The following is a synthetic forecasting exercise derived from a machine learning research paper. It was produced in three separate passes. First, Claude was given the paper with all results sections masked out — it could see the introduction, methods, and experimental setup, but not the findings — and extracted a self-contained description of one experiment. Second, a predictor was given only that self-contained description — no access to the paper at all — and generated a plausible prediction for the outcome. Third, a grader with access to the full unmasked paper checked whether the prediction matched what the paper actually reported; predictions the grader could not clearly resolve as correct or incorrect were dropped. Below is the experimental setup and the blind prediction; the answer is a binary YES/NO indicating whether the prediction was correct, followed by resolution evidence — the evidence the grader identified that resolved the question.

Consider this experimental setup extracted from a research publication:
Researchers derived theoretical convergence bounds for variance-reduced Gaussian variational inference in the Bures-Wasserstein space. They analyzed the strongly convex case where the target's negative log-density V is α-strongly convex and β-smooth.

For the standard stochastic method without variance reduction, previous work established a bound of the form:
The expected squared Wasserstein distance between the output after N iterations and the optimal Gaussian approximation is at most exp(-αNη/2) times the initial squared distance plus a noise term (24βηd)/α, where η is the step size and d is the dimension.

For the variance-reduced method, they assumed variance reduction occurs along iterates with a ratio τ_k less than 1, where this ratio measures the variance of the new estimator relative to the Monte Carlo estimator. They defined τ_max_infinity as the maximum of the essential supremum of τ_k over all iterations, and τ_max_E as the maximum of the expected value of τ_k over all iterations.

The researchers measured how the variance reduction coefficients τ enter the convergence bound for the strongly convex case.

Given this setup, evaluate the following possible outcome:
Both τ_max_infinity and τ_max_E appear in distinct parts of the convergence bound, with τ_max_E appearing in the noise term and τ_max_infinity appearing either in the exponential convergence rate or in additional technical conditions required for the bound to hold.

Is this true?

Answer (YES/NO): YES